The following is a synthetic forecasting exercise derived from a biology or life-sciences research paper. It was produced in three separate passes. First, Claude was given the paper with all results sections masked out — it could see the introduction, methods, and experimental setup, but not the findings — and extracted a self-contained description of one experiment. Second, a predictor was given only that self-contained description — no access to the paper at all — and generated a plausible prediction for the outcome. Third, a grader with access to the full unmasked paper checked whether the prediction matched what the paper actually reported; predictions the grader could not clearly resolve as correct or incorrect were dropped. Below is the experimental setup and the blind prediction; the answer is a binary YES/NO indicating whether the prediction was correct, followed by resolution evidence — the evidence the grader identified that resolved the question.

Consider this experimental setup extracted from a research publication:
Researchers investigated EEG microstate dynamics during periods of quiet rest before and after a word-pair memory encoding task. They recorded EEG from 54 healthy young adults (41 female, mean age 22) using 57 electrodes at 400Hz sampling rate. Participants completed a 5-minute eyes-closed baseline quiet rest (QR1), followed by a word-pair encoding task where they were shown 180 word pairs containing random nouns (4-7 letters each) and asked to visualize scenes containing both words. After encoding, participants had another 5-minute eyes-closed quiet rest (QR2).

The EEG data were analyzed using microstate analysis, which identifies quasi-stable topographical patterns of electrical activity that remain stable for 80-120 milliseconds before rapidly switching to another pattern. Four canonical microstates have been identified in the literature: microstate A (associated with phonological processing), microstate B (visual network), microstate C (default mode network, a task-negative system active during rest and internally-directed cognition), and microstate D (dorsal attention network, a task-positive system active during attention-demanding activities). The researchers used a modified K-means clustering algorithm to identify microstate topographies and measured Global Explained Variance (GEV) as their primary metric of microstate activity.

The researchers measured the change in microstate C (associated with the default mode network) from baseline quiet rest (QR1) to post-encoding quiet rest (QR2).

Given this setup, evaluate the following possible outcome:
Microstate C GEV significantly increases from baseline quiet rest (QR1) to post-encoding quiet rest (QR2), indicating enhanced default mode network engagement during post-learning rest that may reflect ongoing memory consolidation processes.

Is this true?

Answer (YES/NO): NO